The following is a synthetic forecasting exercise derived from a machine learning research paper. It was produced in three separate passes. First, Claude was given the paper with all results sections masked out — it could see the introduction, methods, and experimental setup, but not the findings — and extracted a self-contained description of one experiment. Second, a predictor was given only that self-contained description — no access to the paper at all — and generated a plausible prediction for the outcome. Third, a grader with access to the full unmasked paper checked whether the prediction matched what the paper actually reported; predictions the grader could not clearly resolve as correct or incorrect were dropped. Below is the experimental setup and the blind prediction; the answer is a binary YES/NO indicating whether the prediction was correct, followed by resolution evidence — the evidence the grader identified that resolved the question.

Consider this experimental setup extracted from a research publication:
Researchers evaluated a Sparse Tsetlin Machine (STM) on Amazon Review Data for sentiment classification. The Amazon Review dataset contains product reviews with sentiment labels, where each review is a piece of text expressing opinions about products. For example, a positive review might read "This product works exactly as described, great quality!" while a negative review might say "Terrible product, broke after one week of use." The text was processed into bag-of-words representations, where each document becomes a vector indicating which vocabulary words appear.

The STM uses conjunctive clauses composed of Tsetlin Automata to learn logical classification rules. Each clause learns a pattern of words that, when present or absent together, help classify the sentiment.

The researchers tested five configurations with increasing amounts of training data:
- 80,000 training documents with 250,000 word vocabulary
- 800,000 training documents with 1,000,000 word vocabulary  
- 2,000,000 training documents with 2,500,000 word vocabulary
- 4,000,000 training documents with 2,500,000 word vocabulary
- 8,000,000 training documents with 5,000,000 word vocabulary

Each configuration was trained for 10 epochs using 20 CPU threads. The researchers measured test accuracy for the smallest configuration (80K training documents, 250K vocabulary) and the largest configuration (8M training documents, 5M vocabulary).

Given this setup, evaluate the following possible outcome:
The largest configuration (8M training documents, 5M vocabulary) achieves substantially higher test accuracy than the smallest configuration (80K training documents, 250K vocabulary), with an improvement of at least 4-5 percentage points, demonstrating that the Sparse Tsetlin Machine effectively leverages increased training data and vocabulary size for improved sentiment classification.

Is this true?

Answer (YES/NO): YES